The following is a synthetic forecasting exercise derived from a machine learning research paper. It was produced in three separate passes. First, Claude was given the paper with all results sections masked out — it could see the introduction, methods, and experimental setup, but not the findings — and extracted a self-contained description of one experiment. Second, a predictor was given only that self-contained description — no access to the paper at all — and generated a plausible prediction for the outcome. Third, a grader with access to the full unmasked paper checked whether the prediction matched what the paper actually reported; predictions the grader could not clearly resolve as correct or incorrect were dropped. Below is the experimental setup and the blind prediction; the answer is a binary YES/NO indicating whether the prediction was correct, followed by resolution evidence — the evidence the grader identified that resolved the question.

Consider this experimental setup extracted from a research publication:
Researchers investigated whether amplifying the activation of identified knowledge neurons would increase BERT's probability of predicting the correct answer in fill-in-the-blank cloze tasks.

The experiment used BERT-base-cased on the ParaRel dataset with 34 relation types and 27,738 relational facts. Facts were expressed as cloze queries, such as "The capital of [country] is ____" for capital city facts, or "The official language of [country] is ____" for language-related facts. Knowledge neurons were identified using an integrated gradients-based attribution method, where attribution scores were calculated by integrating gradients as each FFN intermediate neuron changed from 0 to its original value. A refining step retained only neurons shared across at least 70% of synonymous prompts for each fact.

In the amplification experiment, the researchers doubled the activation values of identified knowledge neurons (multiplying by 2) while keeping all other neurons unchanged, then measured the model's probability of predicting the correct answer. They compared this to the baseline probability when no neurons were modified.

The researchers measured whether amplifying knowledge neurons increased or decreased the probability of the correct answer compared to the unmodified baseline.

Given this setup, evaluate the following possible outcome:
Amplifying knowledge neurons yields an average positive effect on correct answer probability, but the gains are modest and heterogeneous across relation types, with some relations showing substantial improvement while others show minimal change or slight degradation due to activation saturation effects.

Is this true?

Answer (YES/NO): NO